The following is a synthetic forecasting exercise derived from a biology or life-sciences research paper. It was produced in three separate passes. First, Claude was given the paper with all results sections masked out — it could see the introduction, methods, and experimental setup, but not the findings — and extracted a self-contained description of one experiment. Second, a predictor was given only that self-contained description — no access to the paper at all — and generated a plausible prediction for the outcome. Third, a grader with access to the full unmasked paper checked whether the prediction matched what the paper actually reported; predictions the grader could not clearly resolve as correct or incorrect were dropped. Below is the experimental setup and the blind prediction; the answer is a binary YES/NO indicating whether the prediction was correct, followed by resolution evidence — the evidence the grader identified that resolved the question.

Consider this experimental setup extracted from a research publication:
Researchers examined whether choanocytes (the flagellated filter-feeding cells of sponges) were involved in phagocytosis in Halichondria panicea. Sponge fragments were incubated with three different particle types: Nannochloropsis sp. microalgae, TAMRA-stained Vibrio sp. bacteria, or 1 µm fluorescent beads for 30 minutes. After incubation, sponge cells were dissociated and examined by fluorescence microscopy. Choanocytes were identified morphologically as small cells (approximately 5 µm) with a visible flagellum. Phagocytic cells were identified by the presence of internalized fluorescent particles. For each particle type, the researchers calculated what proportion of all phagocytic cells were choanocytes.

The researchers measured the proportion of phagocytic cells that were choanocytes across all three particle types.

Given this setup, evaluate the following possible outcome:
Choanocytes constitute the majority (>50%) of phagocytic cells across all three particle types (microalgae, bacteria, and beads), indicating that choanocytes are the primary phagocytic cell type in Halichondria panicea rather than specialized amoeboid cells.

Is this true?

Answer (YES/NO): NO